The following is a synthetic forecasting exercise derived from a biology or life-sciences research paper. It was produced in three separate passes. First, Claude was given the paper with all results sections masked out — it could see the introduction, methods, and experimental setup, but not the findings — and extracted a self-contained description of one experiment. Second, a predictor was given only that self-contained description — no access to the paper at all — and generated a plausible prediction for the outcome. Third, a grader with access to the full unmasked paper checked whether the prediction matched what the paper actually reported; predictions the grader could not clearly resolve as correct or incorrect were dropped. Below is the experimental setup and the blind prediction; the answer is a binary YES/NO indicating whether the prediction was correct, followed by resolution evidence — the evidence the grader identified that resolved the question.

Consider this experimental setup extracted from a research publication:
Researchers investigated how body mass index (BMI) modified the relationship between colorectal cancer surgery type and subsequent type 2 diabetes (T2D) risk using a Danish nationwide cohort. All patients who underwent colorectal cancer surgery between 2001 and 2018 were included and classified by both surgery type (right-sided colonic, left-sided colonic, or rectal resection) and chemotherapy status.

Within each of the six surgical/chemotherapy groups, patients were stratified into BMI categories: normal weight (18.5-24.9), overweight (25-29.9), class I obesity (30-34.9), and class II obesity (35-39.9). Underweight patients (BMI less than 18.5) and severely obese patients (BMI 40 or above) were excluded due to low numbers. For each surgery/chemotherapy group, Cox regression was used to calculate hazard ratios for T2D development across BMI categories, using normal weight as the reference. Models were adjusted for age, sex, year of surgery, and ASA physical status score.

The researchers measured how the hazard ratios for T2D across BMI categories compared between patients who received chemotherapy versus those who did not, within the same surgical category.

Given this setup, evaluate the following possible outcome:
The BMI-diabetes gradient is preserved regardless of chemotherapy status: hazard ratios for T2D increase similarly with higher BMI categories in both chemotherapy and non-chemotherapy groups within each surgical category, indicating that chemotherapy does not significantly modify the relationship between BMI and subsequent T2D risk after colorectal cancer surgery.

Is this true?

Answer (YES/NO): YES